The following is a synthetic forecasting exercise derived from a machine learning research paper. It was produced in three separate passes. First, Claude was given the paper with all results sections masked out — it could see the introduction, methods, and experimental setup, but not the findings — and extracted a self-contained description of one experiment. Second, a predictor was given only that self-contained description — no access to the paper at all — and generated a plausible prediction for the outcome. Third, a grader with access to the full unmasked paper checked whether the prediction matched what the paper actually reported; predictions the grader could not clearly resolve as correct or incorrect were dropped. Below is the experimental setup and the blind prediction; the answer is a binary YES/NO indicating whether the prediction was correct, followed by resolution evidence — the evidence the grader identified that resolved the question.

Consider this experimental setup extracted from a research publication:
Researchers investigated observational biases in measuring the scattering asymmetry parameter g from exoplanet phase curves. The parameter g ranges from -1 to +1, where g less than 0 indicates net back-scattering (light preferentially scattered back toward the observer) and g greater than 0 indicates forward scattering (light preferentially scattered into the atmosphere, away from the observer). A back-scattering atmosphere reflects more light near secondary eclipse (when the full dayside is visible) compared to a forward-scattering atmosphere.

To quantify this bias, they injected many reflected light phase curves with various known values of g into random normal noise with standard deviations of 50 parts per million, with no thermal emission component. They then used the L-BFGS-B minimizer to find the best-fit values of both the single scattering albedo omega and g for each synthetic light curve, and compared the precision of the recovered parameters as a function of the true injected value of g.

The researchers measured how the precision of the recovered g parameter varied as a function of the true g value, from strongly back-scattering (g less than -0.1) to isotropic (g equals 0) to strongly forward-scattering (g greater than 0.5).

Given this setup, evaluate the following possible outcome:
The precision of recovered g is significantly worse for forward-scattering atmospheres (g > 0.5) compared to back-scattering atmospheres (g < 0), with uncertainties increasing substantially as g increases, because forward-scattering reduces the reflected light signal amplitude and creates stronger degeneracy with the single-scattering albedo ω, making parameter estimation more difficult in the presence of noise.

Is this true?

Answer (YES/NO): YES